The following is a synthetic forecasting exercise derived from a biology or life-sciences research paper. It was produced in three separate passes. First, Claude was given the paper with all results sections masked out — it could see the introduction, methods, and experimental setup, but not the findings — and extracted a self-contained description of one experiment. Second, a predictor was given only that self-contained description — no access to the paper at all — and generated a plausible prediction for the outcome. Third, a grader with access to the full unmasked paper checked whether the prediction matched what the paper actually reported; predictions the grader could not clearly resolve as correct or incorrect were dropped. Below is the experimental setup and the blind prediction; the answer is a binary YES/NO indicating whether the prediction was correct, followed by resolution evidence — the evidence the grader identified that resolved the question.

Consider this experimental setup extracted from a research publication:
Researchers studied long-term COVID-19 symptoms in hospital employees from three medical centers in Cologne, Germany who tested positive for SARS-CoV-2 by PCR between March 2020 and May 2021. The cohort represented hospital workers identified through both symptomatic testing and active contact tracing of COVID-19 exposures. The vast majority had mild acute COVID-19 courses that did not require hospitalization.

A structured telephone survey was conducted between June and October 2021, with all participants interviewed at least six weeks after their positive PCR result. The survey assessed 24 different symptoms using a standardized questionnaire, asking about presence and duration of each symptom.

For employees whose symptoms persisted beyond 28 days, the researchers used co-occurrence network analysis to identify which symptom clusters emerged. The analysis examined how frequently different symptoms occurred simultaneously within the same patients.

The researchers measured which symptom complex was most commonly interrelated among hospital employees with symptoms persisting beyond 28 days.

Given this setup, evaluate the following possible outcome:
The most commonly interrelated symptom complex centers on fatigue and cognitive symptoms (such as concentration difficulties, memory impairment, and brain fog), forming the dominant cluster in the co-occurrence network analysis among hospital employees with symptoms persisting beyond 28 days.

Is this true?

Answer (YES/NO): NO